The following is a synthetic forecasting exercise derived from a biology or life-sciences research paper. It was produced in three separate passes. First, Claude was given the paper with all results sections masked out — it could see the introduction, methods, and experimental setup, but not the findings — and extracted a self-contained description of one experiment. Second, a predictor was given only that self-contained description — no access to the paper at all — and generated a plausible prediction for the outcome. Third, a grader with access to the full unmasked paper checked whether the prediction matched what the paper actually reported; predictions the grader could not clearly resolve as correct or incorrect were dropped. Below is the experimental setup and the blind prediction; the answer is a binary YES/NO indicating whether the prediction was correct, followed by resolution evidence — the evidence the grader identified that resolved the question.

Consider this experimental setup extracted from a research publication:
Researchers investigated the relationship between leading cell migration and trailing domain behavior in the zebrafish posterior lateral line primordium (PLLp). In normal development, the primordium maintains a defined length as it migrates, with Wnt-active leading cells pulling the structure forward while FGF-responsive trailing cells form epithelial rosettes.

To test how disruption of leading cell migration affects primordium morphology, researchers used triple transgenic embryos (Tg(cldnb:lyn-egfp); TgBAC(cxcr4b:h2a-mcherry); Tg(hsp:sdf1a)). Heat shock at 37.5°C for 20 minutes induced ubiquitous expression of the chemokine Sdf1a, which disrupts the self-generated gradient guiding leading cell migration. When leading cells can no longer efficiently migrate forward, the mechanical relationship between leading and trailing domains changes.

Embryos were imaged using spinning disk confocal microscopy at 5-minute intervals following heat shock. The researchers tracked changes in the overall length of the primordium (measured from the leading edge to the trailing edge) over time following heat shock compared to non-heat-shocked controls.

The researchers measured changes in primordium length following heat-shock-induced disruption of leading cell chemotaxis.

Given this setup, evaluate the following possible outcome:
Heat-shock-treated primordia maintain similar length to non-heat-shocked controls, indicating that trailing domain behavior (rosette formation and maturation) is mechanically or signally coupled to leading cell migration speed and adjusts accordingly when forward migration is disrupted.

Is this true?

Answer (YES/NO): NO